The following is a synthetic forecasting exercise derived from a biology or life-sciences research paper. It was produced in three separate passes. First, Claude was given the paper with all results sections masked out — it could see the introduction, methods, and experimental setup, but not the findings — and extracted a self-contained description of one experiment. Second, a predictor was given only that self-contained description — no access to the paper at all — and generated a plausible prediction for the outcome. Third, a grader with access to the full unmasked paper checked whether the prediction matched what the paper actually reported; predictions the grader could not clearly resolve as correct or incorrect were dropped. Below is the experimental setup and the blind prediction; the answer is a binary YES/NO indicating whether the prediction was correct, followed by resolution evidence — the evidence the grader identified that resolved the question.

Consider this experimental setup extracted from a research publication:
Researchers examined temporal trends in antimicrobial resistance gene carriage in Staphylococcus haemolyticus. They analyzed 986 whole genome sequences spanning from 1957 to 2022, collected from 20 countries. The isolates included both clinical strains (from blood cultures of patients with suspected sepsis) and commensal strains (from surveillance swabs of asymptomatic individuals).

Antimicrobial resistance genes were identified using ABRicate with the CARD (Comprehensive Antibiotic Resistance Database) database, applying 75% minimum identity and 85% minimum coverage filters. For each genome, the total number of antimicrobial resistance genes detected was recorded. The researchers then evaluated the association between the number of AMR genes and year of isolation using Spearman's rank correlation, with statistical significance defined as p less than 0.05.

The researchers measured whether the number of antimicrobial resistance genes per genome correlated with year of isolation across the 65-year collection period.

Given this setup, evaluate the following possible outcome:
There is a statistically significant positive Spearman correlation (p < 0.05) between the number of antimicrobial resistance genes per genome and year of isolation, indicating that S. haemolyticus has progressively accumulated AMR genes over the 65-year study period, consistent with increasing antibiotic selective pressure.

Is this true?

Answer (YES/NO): YES